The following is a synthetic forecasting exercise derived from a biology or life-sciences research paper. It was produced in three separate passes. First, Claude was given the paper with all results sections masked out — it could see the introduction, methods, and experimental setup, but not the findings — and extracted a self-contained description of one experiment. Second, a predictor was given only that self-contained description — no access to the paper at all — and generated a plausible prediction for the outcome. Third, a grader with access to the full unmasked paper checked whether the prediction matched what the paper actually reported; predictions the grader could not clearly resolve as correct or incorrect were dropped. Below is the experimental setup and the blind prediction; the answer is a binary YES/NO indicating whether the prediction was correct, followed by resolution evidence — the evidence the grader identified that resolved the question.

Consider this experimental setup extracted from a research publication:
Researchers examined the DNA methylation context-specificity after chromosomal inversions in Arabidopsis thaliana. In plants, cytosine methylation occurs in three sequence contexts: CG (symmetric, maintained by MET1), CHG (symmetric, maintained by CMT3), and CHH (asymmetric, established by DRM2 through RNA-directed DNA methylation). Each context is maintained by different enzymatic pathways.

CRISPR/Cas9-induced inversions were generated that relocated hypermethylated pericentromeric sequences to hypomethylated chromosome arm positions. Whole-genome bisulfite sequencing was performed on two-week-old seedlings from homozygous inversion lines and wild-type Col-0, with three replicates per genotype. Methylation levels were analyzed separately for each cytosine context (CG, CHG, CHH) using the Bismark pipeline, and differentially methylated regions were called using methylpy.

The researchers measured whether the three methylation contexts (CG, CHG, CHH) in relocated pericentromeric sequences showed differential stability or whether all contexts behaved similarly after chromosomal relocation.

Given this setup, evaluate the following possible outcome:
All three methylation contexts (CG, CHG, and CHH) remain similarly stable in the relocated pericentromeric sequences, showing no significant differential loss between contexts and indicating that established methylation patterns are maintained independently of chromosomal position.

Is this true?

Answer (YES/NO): YES